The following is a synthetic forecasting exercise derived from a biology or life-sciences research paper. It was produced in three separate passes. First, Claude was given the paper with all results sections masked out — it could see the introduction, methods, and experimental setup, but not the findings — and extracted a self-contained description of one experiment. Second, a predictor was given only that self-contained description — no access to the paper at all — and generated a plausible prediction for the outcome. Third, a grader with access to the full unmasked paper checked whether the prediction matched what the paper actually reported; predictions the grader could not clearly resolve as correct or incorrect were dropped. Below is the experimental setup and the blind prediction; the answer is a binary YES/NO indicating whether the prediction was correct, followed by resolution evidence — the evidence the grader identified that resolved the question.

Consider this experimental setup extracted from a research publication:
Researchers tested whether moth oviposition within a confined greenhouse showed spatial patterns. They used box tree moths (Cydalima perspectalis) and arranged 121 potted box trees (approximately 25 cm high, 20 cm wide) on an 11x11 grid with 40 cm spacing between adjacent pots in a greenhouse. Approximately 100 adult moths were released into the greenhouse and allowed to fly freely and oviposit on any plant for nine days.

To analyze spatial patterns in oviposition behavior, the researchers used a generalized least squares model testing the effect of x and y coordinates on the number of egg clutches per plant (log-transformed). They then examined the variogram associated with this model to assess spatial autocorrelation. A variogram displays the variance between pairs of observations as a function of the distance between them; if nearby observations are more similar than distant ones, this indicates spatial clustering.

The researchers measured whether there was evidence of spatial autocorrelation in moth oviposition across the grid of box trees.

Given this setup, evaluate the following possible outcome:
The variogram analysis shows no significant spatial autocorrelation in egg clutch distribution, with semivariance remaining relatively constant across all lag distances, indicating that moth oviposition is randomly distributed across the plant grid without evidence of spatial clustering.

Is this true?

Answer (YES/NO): NO